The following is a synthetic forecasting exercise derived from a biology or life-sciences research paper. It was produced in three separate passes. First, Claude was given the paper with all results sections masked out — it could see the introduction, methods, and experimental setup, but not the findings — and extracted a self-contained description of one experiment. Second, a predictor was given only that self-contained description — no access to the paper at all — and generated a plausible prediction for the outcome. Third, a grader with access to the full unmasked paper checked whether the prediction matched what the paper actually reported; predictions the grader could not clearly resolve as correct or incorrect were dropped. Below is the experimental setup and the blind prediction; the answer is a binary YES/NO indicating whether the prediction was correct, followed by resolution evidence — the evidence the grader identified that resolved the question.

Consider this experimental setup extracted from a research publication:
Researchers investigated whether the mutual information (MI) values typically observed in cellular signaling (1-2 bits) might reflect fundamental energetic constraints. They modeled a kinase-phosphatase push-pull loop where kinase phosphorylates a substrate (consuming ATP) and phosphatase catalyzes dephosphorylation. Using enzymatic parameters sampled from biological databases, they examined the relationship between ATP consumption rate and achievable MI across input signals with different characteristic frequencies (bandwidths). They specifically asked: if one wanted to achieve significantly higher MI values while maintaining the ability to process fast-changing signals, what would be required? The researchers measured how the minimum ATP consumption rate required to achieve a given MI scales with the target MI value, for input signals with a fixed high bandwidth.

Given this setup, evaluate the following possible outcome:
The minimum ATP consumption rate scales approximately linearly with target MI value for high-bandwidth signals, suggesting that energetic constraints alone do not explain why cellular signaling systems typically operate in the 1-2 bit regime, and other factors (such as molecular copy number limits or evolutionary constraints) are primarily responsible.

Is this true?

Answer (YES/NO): NO